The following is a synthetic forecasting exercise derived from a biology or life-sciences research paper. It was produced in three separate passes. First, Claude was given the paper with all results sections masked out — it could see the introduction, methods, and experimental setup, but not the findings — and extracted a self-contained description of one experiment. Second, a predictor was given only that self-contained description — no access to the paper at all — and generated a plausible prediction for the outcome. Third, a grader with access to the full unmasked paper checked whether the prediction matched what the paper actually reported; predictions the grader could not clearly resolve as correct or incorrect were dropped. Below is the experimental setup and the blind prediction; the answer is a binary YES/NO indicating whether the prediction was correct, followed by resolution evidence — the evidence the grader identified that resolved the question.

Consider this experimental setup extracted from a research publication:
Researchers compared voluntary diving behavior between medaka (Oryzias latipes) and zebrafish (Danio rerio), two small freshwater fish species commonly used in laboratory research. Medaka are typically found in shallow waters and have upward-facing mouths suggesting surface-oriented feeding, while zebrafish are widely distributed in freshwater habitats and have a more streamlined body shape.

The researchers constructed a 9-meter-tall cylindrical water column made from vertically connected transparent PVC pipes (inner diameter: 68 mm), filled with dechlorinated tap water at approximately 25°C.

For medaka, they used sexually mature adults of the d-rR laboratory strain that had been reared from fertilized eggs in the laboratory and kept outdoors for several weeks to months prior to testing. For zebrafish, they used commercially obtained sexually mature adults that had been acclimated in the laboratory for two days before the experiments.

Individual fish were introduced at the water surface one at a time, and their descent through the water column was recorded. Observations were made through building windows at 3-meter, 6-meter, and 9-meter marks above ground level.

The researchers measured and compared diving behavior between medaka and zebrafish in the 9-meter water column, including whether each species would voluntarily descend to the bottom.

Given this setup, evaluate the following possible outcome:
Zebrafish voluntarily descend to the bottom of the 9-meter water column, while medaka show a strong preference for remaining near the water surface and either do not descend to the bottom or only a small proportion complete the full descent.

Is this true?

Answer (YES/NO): NO